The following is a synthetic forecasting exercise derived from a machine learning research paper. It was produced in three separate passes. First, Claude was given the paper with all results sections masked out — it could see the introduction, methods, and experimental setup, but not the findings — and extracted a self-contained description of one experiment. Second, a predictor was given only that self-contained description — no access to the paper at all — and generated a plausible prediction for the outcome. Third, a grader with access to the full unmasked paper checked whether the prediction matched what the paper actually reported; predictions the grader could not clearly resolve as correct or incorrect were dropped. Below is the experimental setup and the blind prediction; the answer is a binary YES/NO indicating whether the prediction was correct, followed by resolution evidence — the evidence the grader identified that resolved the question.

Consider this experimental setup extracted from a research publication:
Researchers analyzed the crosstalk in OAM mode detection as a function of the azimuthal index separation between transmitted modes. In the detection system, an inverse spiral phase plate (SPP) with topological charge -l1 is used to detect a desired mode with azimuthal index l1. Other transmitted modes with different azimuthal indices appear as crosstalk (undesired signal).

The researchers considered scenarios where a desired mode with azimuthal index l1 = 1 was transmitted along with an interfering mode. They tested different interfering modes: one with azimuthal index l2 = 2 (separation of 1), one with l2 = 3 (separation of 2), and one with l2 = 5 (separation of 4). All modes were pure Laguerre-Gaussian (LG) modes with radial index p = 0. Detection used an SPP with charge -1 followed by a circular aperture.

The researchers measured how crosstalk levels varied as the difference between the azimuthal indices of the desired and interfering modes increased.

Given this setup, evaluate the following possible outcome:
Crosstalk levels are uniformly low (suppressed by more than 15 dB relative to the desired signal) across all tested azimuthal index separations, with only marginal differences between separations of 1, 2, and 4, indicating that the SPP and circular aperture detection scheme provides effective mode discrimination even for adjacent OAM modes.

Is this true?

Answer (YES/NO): NO